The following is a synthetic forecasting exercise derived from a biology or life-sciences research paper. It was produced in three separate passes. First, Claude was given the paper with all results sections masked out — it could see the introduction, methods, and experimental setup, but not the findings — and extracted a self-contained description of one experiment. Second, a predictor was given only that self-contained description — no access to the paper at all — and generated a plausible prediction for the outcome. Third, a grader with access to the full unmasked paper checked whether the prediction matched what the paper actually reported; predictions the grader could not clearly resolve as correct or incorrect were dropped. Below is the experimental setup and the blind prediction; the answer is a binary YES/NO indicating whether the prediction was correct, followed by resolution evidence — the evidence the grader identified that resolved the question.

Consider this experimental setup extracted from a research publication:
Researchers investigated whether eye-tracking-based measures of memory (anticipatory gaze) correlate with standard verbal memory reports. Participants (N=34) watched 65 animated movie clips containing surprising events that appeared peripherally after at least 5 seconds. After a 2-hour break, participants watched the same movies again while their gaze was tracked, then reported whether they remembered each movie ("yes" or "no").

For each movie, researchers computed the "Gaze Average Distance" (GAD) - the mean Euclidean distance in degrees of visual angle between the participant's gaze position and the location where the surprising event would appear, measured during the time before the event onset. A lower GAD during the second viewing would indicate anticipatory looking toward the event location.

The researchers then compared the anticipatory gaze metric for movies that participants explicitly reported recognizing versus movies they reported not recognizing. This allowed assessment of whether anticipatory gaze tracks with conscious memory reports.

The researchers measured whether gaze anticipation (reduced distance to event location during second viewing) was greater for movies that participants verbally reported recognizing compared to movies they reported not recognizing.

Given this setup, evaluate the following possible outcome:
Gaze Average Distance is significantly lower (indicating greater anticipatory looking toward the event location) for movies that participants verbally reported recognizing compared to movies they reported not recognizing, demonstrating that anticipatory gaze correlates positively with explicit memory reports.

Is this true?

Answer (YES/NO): NO